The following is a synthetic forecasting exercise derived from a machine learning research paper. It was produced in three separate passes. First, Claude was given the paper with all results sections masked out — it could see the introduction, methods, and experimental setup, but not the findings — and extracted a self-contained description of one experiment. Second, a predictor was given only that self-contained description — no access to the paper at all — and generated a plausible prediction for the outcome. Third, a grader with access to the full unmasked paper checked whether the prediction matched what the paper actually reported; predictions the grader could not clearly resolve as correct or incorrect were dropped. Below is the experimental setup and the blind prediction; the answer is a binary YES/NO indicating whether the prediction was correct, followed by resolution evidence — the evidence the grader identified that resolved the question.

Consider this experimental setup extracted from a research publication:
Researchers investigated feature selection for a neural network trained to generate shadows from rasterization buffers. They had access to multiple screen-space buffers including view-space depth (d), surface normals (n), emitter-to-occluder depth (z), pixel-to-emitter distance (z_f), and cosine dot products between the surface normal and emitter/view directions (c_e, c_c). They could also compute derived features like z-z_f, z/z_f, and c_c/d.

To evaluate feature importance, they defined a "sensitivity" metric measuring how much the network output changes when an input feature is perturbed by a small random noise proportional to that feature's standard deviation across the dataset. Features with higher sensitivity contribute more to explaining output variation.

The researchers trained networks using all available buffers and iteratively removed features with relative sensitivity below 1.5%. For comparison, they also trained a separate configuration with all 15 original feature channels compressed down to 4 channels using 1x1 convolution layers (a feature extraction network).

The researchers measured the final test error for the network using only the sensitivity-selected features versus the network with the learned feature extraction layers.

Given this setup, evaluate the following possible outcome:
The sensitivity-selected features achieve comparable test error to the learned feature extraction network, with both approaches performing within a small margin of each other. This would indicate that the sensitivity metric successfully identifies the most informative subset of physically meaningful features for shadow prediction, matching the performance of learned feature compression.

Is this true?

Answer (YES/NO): YES